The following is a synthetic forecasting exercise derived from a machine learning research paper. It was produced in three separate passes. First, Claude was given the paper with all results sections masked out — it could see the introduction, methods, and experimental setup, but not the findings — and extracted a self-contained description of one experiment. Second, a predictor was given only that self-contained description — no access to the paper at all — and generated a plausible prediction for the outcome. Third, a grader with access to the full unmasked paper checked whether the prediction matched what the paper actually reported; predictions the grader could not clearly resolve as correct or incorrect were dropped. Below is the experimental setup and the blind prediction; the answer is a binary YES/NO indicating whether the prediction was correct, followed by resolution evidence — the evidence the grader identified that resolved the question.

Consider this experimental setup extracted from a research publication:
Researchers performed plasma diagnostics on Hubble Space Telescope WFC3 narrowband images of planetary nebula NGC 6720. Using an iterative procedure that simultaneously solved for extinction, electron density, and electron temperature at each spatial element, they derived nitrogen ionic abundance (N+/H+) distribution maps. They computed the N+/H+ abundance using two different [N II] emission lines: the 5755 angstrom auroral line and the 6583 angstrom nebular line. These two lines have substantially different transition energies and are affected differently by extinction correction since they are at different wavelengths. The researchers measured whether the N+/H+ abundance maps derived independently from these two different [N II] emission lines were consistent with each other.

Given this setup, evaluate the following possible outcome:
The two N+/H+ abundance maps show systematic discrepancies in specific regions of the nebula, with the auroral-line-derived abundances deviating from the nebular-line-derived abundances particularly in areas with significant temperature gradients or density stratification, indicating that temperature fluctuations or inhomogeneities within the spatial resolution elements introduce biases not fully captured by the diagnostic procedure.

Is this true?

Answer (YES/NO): NO